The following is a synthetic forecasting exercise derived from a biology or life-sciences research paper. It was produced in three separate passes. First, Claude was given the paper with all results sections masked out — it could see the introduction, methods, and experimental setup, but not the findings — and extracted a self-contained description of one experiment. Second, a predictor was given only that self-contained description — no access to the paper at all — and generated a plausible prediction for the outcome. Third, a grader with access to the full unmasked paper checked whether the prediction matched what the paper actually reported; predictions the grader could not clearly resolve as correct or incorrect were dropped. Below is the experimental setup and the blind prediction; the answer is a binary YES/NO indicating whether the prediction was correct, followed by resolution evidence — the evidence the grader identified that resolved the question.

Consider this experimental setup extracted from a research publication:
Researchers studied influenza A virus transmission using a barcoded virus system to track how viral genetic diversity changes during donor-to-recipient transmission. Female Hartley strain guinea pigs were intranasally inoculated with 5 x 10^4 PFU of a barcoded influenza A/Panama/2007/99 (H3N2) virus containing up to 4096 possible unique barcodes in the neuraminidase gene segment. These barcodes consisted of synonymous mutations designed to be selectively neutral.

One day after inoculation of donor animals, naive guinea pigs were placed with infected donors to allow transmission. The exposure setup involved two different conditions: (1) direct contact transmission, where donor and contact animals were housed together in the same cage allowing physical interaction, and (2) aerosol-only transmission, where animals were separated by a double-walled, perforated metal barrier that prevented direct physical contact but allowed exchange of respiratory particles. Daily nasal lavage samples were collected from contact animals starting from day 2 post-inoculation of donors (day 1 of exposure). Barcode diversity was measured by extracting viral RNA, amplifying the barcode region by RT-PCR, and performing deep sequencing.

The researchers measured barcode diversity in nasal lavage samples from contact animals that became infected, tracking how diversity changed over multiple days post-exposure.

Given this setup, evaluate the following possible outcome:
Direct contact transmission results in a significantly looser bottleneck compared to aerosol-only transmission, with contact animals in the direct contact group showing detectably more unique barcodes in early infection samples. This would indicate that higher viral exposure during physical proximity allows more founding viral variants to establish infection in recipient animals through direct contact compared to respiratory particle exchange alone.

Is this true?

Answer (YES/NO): NO